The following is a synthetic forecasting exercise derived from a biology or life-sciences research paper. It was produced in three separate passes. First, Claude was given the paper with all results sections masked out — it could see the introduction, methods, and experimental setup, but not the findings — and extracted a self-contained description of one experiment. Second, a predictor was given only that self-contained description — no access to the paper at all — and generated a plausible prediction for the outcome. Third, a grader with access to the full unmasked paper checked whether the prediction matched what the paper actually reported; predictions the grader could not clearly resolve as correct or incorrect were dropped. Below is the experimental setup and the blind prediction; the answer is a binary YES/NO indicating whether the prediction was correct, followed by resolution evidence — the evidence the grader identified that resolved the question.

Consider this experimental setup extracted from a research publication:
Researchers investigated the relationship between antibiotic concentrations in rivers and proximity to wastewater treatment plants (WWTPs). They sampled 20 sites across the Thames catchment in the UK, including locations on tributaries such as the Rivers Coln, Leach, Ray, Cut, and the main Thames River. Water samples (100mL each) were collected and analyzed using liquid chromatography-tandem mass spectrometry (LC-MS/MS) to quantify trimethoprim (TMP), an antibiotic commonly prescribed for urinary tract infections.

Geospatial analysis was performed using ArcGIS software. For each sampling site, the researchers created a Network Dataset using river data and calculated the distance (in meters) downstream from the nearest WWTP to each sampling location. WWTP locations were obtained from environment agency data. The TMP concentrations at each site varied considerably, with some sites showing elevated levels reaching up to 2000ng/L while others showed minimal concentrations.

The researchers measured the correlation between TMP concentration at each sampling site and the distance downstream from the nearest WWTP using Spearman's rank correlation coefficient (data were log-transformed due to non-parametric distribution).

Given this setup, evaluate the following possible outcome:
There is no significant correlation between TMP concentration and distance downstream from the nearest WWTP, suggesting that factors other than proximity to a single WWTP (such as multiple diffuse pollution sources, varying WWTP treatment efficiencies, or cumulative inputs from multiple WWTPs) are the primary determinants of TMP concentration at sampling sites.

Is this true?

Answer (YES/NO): NO